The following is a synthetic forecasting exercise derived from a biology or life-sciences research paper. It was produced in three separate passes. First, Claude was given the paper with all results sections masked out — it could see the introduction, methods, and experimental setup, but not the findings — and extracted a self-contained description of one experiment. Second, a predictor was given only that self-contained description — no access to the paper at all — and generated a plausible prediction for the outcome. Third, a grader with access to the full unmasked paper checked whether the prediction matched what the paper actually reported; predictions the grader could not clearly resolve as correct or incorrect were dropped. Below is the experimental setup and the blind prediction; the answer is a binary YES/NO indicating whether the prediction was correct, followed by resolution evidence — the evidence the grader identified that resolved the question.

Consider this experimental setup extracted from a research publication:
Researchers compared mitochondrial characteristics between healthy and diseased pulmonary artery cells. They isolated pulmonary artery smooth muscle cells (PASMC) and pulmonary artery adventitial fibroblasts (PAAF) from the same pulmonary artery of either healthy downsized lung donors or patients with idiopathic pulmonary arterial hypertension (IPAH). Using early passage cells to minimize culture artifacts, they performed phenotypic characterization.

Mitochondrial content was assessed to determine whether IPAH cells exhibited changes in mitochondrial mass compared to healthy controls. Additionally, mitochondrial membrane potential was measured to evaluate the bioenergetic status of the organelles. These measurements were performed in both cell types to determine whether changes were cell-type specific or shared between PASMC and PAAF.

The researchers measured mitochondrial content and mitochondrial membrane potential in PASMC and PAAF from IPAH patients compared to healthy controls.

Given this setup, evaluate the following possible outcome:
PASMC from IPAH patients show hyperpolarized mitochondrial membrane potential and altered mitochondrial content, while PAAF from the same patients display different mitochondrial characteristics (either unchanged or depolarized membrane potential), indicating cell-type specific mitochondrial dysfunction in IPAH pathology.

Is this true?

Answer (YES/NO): NO